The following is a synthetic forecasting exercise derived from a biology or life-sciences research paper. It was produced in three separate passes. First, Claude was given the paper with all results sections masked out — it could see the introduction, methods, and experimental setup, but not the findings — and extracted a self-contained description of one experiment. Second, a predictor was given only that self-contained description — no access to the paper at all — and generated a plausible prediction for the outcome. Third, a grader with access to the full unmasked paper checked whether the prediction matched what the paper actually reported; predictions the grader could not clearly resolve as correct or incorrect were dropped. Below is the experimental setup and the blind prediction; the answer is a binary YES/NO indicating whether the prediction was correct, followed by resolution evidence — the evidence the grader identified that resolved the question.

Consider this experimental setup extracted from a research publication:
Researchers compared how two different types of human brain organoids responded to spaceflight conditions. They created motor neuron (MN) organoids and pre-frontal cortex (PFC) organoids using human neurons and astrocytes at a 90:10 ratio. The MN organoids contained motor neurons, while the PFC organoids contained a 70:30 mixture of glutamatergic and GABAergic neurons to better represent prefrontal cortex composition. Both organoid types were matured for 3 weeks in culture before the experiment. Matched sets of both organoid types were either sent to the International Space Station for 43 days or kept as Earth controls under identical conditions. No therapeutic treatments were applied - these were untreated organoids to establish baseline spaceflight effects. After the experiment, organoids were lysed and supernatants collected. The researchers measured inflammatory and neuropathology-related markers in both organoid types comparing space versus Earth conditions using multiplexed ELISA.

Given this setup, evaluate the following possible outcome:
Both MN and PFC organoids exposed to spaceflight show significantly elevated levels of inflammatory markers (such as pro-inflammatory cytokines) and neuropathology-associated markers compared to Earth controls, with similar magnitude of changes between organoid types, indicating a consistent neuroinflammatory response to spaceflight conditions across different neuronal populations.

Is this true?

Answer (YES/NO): NO